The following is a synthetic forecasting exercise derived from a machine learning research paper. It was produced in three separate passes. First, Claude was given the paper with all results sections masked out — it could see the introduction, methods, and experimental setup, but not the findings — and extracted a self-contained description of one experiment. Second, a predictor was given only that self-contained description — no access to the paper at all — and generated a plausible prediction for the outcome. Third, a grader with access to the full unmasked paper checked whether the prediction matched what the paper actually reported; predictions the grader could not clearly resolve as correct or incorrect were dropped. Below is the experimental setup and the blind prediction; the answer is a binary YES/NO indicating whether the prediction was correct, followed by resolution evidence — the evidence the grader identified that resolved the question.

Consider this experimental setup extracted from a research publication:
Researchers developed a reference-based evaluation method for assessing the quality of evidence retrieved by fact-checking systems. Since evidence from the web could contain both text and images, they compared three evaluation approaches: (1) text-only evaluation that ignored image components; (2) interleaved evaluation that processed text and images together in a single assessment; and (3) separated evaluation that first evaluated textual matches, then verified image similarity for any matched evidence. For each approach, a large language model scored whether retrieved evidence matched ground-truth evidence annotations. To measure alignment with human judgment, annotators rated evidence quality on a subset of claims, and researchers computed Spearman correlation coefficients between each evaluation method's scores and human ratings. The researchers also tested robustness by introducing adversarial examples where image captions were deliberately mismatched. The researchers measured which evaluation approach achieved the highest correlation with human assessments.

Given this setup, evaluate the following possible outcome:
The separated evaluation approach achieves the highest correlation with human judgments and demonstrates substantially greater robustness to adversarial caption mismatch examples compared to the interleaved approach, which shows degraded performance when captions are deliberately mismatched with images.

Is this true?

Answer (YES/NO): YES